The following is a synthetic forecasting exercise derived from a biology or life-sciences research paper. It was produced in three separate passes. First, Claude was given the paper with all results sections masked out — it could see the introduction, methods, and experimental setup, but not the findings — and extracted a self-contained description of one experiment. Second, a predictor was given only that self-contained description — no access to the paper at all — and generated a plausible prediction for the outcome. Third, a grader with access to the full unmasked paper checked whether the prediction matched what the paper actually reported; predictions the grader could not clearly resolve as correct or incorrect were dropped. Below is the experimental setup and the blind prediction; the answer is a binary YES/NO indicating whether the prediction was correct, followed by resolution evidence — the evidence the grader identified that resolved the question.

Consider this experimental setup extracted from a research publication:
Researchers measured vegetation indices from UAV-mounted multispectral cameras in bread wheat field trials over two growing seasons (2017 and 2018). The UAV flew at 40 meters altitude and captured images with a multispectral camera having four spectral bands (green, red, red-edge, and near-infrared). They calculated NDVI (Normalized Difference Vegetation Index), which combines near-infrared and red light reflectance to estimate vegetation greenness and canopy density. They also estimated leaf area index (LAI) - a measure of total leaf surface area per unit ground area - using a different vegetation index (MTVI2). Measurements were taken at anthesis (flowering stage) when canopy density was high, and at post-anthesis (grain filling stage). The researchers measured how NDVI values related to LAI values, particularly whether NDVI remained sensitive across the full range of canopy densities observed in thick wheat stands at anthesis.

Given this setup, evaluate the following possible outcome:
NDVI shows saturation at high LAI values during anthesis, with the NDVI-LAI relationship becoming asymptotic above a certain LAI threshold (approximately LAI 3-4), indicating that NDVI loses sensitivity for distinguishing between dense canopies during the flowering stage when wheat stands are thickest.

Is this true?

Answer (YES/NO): YES